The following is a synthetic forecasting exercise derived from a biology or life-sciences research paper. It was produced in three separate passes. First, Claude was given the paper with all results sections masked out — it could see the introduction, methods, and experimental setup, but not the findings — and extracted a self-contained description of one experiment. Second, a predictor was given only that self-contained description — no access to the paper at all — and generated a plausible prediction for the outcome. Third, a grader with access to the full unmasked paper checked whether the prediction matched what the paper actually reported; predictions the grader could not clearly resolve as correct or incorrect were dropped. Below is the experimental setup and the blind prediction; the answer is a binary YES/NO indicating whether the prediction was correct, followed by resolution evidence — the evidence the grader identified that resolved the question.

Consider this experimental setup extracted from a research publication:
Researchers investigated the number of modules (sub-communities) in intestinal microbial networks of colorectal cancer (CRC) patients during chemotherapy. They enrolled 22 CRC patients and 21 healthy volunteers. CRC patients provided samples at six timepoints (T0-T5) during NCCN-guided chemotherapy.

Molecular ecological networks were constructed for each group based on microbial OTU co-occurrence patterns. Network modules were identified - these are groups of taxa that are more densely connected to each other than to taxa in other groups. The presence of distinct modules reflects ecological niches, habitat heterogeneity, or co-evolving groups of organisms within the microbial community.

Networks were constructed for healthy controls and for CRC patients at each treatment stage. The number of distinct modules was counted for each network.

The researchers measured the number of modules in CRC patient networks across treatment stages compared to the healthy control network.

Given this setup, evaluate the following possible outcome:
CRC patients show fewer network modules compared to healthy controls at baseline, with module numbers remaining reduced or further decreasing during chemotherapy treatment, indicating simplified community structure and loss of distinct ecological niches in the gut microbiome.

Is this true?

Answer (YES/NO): NO